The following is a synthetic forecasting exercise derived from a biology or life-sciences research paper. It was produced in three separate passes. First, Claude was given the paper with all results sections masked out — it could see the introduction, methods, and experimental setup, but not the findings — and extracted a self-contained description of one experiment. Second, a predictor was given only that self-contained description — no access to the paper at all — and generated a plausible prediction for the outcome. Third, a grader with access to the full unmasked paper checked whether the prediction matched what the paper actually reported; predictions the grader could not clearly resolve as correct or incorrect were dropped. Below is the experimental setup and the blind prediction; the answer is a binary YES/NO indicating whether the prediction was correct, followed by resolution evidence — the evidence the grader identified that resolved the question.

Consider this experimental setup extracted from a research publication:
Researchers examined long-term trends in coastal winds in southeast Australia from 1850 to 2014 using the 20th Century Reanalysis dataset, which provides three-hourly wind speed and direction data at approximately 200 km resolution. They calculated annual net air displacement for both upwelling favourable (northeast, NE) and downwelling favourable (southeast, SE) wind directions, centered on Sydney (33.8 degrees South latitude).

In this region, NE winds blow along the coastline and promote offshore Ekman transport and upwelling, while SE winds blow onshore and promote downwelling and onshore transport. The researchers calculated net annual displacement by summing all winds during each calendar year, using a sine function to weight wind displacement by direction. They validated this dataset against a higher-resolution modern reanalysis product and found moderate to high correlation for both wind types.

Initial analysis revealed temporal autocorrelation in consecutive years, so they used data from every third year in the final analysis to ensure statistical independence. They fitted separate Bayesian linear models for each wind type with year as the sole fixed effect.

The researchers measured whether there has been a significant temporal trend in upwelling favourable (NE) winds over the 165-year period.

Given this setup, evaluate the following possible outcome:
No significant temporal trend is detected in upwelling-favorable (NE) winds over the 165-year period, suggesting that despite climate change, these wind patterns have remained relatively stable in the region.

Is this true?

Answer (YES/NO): NO